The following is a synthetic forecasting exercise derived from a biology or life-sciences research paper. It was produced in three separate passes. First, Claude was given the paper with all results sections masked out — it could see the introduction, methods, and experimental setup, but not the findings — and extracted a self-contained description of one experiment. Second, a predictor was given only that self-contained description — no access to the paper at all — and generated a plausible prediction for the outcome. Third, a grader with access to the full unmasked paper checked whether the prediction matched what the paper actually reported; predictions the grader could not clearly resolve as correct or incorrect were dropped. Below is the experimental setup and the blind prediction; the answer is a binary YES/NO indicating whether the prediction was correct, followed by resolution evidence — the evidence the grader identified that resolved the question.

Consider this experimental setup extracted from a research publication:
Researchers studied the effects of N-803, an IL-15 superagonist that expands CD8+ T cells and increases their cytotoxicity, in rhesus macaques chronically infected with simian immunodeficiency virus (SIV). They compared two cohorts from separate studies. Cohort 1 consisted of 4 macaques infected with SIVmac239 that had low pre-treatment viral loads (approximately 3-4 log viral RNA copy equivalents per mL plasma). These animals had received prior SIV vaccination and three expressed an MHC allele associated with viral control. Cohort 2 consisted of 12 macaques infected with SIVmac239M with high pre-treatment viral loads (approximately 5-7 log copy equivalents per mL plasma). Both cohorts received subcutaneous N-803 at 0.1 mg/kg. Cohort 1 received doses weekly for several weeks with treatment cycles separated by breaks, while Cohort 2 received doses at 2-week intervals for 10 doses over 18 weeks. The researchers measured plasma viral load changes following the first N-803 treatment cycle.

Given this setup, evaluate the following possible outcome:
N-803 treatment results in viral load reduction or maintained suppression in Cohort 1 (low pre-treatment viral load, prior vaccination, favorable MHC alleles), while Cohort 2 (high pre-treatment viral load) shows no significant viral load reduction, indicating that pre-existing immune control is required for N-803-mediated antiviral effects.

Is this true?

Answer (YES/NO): YES